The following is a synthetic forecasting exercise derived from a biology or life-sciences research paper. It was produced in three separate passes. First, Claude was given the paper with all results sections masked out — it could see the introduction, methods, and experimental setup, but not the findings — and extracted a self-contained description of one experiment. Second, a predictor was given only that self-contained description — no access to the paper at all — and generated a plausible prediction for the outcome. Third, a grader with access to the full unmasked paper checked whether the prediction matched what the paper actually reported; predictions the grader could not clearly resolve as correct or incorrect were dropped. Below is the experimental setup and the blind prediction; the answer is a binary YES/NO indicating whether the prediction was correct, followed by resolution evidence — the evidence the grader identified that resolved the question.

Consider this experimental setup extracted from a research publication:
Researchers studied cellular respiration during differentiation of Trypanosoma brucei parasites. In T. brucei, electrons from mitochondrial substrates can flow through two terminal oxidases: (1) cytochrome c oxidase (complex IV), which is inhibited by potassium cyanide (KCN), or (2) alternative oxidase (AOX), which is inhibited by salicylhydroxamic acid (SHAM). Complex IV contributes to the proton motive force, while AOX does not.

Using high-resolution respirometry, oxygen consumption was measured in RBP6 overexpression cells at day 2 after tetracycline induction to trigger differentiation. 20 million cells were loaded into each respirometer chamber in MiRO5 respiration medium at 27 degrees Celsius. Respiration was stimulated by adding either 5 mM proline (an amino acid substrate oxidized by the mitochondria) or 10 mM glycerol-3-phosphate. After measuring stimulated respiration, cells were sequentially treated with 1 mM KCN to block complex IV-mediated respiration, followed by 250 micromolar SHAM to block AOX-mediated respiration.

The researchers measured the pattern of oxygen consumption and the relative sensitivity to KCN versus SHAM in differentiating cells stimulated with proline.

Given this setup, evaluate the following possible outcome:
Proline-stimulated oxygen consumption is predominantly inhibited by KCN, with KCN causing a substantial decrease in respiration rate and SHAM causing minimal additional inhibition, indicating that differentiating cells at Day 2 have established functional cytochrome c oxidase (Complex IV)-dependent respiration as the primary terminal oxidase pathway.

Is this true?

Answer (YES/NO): NO